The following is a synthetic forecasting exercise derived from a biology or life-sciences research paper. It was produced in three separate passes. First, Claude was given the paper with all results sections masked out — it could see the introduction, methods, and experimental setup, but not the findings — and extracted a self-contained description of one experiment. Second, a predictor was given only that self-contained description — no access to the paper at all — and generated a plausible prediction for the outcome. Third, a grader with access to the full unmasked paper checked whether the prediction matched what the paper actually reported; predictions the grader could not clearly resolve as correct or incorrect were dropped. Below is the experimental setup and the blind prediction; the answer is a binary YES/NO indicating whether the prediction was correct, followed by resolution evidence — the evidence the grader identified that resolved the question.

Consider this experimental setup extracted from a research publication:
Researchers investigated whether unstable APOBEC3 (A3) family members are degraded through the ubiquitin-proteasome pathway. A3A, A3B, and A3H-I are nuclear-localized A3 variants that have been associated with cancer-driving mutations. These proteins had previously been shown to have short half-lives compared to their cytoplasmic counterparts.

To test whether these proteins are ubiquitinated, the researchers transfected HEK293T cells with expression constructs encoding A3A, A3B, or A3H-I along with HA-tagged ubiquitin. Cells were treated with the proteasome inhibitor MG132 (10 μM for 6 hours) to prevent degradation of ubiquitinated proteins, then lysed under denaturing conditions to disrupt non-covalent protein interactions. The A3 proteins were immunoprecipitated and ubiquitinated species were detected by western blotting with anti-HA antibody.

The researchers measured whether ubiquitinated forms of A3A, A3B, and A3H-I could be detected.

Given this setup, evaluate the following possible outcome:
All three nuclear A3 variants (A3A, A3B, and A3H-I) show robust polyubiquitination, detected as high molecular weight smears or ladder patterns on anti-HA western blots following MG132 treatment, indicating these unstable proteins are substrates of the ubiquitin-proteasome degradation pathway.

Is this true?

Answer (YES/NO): NO